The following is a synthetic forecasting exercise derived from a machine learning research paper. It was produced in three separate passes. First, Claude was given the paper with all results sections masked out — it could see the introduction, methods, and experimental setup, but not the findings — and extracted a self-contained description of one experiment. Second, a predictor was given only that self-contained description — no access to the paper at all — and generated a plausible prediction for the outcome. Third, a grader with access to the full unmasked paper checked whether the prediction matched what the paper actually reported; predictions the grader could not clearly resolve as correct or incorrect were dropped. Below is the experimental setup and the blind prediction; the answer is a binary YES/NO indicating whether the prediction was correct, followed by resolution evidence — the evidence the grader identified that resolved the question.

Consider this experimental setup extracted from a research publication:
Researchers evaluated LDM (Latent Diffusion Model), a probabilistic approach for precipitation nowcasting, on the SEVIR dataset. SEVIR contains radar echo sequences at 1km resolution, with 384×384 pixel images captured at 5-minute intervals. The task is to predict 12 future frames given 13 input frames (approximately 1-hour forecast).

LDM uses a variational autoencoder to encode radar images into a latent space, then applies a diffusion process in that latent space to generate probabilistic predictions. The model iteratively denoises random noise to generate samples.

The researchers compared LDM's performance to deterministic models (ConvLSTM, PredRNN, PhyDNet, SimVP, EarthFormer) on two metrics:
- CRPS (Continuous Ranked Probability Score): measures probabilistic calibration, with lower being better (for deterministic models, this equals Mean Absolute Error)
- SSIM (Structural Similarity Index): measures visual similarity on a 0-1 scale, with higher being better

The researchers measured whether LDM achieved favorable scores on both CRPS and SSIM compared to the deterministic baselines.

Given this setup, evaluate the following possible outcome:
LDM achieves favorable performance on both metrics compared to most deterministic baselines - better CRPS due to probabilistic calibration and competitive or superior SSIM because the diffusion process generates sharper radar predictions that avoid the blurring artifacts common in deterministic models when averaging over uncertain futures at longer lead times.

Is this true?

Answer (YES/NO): NO